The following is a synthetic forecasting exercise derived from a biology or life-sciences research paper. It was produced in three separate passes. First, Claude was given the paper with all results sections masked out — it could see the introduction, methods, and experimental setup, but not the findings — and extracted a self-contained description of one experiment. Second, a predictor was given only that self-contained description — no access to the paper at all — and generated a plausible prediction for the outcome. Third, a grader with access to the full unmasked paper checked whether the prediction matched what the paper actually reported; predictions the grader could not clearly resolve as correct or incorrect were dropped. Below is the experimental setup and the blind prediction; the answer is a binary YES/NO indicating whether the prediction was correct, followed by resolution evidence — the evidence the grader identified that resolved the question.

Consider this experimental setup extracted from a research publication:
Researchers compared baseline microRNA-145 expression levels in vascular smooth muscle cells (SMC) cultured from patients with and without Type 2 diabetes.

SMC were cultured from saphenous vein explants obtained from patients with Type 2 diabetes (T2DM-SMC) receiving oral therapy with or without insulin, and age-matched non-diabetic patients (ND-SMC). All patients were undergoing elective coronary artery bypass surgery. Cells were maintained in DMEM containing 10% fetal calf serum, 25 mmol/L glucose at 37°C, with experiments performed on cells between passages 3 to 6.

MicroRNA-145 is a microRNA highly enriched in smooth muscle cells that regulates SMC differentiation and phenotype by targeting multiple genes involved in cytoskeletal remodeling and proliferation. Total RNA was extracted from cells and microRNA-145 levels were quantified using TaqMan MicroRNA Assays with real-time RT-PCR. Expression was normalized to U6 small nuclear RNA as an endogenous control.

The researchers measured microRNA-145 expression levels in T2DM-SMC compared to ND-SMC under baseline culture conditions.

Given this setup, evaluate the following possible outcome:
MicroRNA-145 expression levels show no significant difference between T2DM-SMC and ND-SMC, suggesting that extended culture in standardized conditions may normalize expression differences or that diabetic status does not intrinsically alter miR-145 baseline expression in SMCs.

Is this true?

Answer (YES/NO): NO